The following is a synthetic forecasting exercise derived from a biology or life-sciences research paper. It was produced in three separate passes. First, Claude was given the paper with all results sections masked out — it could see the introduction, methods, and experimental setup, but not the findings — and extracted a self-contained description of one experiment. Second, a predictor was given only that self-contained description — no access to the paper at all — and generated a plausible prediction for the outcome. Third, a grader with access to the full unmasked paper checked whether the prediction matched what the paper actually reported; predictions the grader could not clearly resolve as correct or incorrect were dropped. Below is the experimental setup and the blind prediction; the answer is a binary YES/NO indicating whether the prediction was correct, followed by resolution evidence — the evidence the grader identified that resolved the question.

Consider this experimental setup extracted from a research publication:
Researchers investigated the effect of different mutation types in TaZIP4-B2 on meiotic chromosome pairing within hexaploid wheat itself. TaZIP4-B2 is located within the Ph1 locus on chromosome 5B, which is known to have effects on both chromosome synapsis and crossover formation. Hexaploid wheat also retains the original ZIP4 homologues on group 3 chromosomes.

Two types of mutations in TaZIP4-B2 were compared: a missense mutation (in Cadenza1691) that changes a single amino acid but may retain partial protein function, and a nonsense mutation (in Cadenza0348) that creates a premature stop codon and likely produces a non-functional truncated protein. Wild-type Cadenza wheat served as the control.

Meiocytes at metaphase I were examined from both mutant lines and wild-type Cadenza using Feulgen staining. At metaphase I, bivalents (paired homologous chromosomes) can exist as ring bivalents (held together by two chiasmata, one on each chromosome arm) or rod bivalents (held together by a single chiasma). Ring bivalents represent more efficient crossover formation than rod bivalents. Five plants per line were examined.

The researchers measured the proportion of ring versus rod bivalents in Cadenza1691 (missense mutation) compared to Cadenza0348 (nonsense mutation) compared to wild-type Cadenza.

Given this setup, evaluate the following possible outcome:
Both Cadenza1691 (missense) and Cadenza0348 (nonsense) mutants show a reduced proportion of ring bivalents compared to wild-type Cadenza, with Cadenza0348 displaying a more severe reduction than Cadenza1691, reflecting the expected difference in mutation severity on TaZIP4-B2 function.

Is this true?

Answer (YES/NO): NO